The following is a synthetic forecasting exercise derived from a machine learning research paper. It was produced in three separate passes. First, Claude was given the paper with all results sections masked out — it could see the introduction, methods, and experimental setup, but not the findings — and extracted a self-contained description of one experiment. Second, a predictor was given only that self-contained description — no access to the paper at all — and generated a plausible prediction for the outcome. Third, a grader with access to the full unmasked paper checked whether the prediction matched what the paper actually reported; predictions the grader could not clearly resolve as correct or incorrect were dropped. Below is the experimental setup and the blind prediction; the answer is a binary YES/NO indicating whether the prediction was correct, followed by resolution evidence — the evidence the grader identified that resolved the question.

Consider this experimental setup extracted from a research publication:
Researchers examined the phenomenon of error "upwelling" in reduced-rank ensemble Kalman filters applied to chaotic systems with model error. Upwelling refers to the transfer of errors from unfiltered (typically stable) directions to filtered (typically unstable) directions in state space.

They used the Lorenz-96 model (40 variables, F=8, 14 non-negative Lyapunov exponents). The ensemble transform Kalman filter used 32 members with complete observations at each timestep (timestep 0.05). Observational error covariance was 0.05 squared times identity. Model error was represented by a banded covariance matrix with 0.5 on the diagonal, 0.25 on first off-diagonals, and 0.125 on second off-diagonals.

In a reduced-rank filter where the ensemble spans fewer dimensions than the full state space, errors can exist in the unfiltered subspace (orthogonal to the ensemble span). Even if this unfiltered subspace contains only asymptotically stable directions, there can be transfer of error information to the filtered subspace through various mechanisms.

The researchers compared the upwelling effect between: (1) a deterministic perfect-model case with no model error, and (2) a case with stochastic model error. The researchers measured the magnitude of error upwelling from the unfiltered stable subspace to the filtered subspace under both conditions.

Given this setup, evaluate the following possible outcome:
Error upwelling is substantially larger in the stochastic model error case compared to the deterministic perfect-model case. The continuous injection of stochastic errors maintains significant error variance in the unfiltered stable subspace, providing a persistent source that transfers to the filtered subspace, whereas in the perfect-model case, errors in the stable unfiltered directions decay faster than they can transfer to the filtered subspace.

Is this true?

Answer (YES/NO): YES